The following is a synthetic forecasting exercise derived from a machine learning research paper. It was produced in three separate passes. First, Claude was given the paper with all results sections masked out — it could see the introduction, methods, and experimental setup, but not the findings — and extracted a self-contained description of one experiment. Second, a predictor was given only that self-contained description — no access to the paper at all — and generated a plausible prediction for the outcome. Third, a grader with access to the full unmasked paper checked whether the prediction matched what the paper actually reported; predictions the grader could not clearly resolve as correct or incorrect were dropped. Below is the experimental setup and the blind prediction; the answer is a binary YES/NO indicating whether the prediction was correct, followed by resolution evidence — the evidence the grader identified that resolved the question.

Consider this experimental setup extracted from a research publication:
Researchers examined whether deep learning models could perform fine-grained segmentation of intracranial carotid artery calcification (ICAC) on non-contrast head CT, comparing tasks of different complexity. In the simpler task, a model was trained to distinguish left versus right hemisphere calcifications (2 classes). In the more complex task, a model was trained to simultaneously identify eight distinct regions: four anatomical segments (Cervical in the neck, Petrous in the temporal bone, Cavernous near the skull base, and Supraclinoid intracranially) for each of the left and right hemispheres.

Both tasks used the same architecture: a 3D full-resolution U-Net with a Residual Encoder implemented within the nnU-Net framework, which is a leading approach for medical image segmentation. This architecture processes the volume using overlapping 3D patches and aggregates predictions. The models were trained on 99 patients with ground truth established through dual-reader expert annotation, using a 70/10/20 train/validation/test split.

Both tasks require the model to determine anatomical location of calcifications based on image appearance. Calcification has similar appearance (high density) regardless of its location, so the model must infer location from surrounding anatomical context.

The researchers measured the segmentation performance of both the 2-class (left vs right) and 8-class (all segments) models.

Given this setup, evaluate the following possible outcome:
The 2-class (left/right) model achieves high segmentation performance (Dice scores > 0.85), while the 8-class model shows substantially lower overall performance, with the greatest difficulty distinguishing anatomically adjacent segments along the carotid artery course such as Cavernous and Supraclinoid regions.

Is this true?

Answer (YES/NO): NO